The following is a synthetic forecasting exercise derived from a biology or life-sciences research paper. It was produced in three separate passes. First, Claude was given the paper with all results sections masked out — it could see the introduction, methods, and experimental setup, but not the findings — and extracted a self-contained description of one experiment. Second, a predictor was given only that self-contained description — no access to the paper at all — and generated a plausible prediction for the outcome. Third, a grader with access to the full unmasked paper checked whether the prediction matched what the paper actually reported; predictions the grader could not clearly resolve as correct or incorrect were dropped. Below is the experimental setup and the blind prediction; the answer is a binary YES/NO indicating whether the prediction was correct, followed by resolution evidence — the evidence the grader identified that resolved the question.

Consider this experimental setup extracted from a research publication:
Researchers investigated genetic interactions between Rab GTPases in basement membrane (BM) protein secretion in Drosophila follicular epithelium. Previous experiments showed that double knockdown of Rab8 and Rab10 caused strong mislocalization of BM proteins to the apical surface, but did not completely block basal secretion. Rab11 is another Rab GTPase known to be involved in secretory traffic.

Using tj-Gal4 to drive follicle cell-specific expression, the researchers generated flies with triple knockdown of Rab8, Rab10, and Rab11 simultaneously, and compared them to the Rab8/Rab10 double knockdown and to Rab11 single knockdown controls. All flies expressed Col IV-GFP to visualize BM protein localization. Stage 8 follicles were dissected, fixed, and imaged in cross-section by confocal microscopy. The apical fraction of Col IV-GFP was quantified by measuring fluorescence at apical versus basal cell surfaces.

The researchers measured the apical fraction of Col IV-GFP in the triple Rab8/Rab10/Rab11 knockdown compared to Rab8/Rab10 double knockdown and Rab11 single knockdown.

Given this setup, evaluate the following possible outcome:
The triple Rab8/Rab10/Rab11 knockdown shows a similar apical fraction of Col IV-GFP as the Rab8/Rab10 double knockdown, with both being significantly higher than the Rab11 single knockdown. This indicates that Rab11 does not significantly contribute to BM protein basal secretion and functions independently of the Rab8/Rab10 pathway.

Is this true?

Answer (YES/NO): NO